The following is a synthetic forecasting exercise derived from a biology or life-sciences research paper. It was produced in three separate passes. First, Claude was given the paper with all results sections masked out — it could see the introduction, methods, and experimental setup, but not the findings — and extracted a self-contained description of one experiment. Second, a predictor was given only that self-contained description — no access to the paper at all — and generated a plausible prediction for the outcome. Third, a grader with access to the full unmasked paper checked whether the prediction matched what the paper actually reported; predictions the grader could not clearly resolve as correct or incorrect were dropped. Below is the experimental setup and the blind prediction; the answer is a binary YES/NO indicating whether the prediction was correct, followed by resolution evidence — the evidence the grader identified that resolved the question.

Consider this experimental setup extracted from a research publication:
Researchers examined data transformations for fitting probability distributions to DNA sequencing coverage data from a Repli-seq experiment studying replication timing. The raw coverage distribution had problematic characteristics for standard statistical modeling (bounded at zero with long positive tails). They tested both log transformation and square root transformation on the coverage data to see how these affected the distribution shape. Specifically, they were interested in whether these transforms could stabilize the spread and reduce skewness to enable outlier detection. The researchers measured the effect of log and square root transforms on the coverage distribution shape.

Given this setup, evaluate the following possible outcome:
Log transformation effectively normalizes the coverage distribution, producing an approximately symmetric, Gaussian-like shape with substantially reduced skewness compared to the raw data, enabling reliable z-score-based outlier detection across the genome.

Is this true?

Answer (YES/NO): YES